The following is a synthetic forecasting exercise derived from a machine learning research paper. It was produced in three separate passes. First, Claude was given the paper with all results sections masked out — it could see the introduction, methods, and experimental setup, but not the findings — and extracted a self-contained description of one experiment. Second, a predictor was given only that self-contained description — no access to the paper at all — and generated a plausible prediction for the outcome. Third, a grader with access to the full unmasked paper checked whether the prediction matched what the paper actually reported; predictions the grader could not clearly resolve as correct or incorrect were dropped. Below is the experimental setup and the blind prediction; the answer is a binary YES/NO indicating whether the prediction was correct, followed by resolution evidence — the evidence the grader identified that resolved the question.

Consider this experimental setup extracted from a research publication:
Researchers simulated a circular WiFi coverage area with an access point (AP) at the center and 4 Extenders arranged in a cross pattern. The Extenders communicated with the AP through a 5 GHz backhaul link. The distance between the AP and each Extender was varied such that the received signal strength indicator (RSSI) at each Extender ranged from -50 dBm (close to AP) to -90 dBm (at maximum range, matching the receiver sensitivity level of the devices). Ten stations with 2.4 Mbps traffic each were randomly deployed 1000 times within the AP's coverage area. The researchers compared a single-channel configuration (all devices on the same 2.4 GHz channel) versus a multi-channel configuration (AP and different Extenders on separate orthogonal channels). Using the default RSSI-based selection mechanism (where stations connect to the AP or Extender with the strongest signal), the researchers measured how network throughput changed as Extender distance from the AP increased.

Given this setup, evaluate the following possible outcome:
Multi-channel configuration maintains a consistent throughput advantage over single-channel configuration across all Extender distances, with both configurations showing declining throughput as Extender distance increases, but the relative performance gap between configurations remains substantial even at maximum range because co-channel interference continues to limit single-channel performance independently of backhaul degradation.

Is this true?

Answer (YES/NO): NO